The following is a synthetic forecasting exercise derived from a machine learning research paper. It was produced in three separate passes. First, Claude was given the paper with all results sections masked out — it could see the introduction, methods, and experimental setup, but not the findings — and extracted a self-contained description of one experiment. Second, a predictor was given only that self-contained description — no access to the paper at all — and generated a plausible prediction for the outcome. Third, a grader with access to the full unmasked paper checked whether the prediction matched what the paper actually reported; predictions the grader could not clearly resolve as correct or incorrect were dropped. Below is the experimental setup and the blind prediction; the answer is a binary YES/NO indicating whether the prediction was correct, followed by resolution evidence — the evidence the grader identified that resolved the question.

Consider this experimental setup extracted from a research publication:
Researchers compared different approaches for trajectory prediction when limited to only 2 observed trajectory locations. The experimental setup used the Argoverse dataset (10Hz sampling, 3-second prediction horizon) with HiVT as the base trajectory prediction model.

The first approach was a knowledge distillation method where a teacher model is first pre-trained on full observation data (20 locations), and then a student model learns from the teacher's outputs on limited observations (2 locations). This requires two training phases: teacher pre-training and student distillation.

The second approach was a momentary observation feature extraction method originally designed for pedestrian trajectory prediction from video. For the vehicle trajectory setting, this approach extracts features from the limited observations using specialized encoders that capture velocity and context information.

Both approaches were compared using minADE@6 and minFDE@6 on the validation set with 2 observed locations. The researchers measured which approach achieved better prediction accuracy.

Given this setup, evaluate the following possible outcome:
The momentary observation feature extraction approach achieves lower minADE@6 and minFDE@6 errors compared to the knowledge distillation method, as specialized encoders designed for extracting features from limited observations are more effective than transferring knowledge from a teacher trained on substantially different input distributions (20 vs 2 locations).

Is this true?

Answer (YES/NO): YES